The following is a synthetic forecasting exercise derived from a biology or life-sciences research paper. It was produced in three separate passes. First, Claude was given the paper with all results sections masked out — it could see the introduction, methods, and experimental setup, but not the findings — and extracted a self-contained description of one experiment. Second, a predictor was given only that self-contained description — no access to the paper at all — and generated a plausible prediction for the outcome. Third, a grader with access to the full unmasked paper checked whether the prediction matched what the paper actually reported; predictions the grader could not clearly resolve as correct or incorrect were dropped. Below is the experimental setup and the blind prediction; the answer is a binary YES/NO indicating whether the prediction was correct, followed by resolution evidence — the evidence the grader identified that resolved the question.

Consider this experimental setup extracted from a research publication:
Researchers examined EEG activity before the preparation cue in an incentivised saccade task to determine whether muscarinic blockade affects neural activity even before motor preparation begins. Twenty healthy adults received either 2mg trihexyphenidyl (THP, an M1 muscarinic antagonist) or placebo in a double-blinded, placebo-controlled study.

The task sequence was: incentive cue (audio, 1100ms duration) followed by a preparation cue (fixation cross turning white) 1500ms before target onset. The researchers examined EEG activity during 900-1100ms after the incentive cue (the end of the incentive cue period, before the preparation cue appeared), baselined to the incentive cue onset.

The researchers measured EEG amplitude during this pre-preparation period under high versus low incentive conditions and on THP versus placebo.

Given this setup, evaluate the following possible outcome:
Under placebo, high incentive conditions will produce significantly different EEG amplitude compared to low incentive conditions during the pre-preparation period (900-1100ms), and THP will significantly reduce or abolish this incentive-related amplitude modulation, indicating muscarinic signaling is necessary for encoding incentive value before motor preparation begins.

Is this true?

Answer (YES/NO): NO